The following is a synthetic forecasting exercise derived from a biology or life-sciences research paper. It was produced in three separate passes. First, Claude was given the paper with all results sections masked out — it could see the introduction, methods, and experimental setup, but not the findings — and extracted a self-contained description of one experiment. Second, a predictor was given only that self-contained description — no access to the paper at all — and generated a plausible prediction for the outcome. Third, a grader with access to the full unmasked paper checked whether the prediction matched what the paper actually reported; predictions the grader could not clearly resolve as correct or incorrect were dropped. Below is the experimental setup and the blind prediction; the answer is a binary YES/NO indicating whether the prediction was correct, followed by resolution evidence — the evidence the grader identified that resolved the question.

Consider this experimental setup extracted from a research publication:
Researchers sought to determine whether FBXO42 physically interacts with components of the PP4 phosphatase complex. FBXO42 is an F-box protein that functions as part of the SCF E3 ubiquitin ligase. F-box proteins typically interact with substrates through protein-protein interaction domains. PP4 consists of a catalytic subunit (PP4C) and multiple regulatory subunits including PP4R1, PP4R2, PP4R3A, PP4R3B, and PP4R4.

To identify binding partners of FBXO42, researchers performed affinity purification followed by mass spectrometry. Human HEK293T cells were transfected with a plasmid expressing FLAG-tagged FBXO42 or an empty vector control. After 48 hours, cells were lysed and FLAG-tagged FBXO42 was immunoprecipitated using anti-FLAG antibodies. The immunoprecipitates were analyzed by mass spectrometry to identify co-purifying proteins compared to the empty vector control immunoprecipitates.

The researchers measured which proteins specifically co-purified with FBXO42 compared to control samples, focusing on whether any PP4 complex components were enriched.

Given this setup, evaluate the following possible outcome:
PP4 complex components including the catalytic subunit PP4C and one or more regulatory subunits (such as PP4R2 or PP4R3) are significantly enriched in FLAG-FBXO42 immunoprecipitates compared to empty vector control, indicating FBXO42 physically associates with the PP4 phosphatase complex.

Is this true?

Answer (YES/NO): YES